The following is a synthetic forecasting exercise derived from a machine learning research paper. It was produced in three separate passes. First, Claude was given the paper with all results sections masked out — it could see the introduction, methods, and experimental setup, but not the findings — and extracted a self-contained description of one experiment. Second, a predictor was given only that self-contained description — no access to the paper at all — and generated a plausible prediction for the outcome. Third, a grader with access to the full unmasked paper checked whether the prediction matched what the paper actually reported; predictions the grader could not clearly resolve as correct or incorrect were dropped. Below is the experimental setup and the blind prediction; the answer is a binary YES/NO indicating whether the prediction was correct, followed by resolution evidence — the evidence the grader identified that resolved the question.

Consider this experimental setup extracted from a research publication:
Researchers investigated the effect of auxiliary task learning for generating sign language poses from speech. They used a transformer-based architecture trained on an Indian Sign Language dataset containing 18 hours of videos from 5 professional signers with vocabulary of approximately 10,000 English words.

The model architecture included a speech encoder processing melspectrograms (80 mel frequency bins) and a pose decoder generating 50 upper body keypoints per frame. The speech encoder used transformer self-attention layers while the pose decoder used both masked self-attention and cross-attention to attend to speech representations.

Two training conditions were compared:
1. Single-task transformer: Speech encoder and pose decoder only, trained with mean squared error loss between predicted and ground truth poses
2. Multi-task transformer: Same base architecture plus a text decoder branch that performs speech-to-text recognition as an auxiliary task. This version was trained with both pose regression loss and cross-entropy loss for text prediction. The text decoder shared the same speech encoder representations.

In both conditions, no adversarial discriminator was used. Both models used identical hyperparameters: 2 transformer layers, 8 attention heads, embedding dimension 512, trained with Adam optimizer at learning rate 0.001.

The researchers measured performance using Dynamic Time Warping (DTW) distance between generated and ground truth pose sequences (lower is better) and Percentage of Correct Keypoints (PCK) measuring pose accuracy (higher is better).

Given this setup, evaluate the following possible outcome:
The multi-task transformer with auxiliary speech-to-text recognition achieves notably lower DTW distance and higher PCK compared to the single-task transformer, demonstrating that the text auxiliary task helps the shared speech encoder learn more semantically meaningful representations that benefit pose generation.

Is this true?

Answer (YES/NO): YES